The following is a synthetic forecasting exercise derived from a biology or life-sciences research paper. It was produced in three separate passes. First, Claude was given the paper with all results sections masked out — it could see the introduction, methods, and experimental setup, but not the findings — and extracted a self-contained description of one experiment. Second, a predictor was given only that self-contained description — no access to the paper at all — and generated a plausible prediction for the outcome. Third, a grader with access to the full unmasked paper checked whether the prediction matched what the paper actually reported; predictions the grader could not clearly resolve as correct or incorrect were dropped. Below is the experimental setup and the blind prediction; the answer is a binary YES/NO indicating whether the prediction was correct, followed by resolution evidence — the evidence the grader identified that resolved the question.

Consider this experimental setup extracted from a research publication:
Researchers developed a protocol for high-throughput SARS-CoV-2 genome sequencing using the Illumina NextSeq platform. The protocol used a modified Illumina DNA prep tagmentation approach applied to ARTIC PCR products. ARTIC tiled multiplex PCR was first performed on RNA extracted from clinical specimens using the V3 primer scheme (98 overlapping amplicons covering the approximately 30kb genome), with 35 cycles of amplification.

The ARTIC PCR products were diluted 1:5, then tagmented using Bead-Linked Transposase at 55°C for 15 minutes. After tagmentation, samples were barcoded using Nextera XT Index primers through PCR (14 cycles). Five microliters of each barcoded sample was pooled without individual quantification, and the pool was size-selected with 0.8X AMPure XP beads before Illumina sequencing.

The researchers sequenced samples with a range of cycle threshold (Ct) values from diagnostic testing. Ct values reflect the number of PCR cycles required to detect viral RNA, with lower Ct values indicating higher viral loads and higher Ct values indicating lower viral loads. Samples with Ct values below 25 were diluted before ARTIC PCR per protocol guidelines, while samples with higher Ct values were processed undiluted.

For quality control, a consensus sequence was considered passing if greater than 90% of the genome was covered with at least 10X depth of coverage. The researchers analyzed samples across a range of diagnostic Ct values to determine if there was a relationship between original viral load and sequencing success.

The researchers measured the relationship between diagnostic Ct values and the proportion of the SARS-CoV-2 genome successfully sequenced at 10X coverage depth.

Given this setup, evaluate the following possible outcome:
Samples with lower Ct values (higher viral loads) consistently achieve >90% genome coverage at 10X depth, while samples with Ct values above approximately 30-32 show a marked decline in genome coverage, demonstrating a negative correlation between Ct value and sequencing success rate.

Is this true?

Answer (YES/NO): YES